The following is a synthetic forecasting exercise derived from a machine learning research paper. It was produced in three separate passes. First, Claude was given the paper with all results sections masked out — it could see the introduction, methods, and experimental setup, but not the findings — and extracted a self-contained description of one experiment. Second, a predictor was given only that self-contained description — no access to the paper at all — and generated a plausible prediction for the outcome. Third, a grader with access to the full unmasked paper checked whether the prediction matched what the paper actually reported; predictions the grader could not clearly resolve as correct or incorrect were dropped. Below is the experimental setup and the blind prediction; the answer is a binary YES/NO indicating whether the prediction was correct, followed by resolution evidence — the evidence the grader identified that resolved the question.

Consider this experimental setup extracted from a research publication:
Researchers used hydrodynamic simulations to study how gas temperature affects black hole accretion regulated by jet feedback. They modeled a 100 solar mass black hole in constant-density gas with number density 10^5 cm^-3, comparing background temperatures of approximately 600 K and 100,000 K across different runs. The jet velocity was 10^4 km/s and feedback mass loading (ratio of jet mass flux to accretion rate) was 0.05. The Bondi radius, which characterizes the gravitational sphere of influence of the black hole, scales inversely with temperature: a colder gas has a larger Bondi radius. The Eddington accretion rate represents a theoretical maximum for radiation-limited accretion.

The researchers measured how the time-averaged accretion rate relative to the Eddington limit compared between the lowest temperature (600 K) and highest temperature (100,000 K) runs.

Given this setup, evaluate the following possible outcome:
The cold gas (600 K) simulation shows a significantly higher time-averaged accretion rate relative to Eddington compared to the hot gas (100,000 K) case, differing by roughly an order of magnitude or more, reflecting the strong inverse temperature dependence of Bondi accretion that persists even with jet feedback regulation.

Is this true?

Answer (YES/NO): YES